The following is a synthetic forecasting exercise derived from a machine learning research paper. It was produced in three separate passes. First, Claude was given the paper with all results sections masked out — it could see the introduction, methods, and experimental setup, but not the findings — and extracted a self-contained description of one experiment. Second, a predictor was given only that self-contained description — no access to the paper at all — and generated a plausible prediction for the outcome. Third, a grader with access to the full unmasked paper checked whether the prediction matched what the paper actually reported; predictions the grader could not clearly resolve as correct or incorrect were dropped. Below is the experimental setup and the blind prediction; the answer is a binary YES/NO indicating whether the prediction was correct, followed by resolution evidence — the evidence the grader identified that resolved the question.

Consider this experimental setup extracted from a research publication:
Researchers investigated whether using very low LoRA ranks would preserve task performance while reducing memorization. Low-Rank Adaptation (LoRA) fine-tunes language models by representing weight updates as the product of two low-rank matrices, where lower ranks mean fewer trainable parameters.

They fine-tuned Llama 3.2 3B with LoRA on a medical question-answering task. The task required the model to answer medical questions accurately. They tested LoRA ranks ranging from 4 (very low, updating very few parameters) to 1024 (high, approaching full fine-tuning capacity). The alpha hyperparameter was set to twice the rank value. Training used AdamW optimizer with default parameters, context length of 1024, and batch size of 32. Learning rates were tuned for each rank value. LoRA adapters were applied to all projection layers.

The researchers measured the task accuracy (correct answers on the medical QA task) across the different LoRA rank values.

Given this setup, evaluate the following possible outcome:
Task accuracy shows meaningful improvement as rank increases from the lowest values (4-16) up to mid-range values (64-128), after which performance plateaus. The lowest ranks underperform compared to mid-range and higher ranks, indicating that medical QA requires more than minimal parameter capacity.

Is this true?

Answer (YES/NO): NO